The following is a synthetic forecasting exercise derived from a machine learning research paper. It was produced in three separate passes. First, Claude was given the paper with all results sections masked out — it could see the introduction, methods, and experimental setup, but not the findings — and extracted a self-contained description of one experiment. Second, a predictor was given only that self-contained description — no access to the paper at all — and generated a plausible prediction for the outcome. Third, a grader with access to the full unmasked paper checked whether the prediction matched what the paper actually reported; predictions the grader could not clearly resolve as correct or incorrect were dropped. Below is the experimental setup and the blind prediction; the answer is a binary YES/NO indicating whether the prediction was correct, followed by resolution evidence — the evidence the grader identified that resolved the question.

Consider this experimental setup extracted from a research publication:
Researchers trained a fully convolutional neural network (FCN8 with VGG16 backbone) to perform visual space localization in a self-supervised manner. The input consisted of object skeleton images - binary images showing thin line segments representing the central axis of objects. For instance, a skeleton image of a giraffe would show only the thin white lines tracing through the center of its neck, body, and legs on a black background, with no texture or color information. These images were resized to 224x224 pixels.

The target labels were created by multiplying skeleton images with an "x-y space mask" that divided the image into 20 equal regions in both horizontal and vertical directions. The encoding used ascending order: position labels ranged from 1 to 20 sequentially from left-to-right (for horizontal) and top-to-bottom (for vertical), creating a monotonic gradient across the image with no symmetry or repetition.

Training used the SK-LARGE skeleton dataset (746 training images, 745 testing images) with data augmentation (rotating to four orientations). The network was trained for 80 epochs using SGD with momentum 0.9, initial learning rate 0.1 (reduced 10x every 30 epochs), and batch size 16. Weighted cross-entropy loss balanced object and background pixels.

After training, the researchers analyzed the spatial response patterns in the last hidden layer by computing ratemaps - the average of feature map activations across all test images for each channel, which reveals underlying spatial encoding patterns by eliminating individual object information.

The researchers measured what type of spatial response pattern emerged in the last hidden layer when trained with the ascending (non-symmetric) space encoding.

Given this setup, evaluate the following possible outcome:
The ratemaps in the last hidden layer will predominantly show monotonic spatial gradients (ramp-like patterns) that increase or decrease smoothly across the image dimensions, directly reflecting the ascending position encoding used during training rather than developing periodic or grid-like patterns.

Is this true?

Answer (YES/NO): NO